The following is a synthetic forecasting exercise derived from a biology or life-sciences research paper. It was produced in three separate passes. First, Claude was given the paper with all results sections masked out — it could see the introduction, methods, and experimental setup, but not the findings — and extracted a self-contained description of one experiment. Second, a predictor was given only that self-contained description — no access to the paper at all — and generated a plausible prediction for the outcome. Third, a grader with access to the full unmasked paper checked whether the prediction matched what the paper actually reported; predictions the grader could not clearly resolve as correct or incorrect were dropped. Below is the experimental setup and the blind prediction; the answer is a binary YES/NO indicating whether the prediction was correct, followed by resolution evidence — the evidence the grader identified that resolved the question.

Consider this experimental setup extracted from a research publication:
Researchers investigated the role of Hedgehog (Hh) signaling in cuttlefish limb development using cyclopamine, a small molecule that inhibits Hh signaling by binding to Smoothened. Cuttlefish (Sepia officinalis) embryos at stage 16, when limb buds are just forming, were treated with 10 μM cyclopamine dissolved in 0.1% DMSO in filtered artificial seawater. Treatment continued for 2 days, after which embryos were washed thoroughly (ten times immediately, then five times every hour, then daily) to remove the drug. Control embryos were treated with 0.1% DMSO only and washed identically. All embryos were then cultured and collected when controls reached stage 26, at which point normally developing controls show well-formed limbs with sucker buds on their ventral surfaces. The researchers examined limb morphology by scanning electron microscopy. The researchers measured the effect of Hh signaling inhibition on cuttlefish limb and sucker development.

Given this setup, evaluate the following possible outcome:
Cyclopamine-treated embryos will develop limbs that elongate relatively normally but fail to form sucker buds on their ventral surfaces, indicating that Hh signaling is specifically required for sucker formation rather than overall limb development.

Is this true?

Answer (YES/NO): NO